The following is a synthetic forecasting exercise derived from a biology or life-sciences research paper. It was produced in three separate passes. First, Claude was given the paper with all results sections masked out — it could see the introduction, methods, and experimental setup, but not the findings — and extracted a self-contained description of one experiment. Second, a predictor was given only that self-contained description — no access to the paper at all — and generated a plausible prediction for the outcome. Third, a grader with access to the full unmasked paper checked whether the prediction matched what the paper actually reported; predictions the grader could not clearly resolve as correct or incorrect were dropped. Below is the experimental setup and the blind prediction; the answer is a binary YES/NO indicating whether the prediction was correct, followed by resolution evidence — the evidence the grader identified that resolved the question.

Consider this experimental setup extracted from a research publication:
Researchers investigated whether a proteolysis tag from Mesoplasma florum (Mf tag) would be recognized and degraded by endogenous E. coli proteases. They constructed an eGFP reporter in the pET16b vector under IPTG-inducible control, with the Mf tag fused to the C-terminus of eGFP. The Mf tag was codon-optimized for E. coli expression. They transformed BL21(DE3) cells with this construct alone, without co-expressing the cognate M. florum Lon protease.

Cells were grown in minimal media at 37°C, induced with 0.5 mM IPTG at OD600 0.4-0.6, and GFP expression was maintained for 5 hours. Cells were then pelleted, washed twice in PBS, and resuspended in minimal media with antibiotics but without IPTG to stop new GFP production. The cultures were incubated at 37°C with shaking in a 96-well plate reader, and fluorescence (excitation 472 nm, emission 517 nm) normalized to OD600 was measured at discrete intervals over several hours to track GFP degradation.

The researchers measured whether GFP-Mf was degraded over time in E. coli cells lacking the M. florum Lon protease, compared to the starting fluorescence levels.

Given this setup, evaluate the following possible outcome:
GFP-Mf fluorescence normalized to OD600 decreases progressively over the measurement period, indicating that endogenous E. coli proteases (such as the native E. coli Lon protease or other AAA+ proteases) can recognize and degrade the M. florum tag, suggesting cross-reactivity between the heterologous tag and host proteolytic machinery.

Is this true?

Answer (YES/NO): YES